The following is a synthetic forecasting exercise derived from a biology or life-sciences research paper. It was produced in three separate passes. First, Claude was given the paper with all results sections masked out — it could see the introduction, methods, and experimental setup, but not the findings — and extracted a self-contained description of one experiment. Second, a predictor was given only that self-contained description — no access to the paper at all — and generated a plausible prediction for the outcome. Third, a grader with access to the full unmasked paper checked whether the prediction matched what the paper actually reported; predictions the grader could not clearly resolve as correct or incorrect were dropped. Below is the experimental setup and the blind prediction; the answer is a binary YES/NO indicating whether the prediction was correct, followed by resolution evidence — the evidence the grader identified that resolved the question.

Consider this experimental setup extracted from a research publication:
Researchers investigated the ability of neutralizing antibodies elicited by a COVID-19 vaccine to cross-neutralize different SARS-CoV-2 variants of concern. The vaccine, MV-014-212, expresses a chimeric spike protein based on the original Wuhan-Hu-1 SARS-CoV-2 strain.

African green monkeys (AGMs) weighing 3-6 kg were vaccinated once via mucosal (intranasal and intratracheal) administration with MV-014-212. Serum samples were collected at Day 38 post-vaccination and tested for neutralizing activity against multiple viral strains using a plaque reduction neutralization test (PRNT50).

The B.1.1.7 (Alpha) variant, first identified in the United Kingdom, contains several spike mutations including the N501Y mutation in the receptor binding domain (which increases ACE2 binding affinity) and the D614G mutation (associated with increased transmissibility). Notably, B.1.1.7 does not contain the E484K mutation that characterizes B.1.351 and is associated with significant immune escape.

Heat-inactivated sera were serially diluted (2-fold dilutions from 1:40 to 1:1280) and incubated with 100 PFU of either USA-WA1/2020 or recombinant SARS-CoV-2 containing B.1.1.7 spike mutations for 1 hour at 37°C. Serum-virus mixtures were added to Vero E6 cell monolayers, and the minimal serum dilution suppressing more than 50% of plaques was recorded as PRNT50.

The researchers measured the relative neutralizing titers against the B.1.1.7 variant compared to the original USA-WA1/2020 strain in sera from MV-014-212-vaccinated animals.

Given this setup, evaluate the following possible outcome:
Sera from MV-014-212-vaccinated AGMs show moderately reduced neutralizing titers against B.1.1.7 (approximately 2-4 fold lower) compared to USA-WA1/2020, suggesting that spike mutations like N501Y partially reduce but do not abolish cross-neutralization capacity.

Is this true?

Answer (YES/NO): NO